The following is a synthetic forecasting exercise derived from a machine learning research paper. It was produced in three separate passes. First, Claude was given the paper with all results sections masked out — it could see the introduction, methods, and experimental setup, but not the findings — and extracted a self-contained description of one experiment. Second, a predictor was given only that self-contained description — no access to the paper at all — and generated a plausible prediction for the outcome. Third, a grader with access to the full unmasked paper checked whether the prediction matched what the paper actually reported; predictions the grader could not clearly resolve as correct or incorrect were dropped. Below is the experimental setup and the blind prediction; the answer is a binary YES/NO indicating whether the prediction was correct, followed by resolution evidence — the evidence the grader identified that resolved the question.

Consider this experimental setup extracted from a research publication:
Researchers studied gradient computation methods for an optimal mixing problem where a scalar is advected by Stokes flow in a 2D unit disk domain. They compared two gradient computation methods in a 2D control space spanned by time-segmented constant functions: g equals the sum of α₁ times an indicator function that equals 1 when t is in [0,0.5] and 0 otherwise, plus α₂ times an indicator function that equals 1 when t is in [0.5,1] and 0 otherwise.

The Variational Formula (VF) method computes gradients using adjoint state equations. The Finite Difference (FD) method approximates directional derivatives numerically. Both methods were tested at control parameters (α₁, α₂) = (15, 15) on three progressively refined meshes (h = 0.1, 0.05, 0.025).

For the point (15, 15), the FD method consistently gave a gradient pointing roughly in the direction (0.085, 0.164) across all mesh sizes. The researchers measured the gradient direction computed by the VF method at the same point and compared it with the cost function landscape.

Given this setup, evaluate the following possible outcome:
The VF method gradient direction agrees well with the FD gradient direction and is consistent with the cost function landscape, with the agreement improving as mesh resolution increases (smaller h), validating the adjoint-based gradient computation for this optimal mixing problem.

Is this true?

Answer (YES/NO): NO